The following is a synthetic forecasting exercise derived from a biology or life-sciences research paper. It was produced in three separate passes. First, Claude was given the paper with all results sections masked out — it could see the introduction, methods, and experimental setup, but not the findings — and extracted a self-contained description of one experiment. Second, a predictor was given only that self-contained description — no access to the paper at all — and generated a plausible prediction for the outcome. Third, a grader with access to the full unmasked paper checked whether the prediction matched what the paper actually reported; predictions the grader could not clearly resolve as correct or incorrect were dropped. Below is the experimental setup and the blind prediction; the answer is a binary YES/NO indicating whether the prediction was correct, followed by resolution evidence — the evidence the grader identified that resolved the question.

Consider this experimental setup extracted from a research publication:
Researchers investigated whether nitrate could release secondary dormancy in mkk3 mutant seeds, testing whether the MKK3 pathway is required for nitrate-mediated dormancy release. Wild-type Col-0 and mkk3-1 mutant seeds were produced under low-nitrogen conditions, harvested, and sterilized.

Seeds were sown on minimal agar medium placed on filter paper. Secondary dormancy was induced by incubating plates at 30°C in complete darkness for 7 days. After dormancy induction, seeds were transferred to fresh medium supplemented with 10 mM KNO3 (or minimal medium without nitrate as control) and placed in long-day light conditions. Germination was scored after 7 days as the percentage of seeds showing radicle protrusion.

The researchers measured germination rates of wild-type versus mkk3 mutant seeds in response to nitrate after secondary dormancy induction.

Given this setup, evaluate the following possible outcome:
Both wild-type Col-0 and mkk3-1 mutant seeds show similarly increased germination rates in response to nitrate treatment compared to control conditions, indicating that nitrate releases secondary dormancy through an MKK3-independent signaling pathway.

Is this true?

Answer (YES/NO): NO